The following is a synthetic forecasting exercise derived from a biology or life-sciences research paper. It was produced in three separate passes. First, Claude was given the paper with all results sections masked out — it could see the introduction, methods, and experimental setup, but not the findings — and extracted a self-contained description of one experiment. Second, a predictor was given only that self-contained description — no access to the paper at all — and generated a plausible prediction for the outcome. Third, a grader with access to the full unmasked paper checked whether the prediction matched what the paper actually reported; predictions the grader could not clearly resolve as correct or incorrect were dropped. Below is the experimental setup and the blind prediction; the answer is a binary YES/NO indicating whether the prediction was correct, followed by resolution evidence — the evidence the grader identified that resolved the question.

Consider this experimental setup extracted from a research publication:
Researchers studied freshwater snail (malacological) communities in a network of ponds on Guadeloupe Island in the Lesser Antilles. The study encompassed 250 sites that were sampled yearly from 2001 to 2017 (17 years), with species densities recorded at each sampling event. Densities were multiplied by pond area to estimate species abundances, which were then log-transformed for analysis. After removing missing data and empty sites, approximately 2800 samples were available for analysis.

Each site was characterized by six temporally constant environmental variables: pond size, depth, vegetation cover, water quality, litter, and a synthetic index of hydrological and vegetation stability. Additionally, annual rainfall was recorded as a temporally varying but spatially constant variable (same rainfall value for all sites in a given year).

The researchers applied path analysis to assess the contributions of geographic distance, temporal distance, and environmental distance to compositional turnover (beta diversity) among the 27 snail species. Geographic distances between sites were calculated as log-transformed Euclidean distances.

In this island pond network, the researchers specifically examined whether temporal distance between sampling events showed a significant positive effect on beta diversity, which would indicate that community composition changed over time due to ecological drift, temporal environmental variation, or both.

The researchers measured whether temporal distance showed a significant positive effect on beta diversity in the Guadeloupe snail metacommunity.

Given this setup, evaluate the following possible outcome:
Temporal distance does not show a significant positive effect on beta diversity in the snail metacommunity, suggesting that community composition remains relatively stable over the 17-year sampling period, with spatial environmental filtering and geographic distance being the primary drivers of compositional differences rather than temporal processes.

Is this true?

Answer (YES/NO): NO